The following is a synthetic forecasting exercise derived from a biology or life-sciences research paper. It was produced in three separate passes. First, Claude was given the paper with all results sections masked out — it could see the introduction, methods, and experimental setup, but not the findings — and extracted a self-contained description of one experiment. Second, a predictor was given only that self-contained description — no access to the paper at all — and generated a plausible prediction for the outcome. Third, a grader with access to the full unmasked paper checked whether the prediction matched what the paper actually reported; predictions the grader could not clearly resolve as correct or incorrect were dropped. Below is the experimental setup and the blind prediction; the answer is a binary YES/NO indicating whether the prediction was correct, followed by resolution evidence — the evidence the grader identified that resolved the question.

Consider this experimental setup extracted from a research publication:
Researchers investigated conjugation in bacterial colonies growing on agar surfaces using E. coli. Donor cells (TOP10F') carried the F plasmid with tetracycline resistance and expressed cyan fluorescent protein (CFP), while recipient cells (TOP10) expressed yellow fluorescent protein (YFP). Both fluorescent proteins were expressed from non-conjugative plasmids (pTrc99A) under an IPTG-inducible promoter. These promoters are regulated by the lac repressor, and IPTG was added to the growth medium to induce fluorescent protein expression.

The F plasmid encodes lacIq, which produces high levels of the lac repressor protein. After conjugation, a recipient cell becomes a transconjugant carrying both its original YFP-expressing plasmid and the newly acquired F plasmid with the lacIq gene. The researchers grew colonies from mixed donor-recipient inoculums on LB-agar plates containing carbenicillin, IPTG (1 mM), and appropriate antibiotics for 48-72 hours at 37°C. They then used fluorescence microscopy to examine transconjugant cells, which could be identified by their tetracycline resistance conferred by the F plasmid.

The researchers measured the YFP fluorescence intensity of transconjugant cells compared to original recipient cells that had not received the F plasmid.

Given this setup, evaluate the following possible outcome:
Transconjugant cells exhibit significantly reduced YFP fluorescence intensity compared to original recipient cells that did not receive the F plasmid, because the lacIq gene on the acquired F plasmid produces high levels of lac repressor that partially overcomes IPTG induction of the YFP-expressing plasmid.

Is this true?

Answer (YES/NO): YES